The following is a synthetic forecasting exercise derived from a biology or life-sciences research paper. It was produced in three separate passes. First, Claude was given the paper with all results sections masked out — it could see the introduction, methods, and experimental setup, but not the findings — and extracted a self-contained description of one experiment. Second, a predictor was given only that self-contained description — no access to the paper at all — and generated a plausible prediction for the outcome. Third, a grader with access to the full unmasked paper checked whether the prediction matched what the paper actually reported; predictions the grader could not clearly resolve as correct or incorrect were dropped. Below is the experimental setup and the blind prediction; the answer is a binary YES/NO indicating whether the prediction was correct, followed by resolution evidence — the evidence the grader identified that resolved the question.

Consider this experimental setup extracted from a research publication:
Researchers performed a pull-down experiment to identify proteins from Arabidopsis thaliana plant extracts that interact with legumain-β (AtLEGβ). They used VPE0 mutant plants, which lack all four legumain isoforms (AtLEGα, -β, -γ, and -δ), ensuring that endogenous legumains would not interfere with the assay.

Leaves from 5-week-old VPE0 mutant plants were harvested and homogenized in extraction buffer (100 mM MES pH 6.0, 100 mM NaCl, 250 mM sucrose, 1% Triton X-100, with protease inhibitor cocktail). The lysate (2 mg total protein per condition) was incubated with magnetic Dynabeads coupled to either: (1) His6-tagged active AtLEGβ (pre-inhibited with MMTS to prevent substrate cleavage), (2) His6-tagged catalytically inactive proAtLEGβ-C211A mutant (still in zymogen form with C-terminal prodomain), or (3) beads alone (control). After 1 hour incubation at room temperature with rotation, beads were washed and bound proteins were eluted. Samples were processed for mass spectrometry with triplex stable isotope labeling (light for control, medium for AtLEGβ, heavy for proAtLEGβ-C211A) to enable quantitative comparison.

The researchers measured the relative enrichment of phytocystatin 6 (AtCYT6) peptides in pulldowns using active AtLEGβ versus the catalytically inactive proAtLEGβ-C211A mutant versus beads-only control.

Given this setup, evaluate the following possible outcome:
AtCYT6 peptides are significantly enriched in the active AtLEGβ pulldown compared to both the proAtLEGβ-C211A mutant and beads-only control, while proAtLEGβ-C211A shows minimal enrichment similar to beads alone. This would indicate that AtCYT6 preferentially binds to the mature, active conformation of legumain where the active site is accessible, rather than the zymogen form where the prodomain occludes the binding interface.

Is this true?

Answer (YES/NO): YES